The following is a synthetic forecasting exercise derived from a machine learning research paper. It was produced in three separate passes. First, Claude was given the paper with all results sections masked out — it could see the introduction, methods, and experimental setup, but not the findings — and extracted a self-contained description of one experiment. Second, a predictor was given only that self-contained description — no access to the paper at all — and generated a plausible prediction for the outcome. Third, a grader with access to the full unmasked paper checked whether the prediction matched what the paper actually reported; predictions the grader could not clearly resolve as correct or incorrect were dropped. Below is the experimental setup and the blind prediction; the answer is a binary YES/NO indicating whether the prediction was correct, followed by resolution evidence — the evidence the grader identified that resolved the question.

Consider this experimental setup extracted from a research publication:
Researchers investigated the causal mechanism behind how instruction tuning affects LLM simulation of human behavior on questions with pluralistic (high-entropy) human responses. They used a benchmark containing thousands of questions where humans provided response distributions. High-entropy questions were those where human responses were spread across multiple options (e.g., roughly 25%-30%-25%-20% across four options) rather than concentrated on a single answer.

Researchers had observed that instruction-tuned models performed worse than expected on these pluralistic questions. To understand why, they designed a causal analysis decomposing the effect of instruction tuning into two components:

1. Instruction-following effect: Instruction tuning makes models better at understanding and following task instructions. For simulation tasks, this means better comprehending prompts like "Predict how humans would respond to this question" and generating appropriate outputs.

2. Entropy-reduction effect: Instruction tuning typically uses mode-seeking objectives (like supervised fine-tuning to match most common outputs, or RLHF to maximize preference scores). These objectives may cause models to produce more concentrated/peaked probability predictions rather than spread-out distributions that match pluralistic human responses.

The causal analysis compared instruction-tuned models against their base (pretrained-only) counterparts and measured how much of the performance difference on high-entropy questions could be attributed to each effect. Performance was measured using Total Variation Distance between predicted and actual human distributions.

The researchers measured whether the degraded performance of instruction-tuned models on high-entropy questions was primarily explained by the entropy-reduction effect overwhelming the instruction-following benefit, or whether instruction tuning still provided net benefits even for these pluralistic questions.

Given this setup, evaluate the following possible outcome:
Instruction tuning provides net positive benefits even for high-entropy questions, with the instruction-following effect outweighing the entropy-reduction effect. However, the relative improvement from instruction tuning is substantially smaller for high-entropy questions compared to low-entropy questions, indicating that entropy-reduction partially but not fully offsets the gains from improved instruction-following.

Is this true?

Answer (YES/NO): NO